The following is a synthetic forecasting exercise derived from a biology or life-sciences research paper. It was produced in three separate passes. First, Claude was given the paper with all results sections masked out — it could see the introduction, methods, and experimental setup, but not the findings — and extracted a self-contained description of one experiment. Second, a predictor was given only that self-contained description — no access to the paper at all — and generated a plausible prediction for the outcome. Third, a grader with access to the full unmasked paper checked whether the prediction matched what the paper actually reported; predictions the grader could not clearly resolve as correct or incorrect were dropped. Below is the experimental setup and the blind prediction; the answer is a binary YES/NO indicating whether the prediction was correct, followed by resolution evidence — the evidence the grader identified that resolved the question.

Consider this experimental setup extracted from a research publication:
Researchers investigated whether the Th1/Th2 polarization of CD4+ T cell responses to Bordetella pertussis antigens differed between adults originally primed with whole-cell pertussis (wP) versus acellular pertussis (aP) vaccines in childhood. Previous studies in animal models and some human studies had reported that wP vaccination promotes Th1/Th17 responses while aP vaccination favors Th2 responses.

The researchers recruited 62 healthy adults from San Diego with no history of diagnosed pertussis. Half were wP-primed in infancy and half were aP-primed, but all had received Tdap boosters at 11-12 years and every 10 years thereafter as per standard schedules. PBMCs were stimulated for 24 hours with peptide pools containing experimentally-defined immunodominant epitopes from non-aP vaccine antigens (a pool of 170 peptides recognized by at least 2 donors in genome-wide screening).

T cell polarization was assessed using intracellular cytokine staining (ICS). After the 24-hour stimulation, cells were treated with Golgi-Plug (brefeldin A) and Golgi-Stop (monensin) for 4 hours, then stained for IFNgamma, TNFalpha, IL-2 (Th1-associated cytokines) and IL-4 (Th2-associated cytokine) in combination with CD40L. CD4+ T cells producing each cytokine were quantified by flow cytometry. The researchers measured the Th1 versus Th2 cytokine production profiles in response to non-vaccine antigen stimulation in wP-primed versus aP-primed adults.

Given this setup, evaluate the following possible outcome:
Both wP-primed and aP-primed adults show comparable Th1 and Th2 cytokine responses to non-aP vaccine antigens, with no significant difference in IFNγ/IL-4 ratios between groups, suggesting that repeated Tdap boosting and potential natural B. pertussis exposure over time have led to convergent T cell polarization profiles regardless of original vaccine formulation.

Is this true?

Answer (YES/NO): YES